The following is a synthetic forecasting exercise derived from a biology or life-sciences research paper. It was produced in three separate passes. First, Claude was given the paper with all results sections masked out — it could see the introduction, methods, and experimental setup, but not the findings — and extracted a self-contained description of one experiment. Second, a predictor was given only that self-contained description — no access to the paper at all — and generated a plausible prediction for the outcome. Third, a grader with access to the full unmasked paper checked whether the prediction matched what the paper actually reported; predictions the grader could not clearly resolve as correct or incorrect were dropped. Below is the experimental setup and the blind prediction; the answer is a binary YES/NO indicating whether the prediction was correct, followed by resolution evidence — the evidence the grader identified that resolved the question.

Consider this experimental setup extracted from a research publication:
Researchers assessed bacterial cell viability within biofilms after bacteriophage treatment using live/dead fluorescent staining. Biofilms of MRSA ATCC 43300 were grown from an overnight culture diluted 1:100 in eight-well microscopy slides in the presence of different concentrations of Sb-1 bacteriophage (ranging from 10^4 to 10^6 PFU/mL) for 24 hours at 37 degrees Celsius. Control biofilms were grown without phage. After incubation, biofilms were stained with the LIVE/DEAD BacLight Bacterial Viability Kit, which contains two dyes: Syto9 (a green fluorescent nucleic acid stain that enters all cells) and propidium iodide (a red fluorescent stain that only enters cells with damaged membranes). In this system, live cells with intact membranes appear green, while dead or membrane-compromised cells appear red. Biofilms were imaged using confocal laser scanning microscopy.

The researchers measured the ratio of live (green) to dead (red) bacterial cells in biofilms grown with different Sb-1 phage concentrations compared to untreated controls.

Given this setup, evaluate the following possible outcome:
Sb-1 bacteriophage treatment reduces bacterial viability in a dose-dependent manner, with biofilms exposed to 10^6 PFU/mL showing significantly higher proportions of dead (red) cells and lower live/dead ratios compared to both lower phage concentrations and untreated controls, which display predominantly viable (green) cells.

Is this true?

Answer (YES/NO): NO